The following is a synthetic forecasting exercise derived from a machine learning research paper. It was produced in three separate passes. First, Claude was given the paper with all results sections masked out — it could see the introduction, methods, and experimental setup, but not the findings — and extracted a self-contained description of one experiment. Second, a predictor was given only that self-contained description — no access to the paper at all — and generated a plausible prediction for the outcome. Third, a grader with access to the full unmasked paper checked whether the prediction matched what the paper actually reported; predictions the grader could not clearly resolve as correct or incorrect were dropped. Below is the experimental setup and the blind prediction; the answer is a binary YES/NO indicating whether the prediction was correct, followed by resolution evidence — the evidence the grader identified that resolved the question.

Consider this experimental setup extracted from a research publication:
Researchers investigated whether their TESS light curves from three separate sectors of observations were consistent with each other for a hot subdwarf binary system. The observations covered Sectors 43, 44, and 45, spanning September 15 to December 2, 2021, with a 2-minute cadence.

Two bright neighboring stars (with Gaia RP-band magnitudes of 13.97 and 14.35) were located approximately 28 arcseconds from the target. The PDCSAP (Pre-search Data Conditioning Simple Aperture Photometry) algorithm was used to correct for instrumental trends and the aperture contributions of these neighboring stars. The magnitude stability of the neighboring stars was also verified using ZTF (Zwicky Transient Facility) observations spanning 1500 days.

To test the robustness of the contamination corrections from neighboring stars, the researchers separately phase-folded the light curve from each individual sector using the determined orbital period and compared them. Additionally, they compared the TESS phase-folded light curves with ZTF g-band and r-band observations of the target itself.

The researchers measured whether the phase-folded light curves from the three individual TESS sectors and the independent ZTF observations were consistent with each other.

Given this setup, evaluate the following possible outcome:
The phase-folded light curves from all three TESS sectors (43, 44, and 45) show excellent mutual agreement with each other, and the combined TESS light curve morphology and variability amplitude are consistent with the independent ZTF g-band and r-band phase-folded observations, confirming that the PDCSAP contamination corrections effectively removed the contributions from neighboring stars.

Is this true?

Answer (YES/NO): YES